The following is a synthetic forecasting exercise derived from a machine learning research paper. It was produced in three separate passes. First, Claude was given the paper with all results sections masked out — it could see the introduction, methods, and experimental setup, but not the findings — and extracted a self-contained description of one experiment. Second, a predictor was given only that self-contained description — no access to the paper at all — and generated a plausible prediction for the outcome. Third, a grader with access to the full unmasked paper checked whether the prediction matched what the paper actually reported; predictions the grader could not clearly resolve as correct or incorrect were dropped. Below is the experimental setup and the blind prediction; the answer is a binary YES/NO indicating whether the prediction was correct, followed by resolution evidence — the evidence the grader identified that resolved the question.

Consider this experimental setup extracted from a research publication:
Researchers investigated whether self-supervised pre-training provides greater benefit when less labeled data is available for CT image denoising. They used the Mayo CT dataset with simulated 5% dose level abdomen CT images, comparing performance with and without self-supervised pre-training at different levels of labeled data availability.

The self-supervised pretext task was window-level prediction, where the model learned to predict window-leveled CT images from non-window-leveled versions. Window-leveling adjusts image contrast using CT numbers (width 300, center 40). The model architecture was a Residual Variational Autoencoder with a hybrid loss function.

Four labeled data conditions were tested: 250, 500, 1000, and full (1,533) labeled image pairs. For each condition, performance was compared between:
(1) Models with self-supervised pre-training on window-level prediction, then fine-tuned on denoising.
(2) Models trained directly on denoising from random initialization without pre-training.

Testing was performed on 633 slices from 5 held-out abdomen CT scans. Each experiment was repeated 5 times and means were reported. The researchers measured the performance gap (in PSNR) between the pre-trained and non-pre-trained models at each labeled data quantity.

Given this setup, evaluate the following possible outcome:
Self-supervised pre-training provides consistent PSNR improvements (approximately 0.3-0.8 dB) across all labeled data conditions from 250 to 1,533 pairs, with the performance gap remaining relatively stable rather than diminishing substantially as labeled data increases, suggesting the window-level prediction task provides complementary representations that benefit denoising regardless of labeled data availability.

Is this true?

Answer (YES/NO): NO